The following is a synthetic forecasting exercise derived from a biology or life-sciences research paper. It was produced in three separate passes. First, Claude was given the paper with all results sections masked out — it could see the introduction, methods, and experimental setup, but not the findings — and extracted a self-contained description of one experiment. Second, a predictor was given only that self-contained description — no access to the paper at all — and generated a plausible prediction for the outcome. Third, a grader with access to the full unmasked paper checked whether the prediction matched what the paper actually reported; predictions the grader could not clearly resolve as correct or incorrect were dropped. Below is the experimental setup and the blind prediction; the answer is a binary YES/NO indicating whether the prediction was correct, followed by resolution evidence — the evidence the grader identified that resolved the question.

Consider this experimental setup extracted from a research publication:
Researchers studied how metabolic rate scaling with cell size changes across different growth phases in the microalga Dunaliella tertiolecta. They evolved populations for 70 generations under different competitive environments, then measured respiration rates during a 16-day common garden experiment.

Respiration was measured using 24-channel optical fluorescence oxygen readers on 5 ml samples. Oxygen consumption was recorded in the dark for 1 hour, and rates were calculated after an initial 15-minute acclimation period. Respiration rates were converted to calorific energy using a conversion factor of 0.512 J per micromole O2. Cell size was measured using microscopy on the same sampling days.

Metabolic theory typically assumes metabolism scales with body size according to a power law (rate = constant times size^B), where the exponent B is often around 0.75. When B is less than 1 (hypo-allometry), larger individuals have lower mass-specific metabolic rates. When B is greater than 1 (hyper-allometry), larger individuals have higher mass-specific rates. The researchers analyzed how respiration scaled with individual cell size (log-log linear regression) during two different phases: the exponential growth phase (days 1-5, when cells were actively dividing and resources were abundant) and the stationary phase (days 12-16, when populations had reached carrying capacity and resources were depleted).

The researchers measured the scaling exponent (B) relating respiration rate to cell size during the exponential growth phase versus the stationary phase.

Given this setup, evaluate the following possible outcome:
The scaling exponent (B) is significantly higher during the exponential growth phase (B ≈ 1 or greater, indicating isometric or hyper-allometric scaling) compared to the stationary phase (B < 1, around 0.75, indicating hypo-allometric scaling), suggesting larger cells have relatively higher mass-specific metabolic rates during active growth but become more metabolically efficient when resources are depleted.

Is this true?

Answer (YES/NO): NO